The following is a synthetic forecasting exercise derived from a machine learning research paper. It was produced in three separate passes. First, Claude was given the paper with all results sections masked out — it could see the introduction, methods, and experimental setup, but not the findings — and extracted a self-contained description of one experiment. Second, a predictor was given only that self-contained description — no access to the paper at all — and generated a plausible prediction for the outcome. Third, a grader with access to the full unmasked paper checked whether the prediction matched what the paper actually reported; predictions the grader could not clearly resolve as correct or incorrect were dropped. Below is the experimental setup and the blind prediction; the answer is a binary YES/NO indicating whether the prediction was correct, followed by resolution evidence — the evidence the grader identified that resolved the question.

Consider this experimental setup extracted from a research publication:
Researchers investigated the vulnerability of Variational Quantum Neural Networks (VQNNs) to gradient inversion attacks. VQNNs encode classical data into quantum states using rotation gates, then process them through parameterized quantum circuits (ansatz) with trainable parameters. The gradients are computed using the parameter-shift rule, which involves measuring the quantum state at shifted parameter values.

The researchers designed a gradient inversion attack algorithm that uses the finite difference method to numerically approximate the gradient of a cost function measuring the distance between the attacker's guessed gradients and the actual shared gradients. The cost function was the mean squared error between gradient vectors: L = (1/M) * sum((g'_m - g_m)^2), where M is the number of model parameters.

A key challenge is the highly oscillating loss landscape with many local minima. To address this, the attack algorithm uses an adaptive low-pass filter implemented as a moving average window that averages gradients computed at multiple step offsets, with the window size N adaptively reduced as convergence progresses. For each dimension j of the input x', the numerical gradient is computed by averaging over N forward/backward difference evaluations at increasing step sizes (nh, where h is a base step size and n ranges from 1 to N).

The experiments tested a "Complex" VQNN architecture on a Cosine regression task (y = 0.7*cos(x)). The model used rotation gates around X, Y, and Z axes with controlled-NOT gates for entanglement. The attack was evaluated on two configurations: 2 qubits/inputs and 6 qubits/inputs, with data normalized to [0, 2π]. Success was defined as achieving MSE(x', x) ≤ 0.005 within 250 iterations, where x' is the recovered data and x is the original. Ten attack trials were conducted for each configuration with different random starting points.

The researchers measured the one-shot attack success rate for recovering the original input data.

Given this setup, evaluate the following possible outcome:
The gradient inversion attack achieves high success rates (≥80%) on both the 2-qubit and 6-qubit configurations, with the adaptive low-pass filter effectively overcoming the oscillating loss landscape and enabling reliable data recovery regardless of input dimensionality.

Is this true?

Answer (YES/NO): NO